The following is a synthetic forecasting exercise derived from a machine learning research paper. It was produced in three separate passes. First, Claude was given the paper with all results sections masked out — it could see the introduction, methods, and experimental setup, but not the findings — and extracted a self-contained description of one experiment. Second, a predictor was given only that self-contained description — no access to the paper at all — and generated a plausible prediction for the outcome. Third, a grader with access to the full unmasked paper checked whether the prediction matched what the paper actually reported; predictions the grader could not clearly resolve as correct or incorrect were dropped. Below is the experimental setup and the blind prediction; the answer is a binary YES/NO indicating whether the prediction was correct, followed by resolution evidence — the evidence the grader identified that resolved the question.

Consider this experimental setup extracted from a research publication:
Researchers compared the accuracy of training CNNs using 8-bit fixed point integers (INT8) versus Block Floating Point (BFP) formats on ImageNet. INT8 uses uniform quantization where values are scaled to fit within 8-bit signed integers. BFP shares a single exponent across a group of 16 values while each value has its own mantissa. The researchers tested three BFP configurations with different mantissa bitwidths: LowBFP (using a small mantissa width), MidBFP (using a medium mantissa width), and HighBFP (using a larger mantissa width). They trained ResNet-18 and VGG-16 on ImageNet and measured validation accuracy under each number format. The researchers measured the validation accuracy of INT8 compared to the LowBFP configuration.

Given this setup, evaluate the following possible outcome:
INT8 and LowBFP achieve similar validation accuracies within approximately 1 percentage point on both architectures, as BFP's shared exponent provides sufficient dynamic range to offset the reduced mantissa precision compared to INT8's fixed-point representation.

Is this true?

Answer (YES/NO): NO